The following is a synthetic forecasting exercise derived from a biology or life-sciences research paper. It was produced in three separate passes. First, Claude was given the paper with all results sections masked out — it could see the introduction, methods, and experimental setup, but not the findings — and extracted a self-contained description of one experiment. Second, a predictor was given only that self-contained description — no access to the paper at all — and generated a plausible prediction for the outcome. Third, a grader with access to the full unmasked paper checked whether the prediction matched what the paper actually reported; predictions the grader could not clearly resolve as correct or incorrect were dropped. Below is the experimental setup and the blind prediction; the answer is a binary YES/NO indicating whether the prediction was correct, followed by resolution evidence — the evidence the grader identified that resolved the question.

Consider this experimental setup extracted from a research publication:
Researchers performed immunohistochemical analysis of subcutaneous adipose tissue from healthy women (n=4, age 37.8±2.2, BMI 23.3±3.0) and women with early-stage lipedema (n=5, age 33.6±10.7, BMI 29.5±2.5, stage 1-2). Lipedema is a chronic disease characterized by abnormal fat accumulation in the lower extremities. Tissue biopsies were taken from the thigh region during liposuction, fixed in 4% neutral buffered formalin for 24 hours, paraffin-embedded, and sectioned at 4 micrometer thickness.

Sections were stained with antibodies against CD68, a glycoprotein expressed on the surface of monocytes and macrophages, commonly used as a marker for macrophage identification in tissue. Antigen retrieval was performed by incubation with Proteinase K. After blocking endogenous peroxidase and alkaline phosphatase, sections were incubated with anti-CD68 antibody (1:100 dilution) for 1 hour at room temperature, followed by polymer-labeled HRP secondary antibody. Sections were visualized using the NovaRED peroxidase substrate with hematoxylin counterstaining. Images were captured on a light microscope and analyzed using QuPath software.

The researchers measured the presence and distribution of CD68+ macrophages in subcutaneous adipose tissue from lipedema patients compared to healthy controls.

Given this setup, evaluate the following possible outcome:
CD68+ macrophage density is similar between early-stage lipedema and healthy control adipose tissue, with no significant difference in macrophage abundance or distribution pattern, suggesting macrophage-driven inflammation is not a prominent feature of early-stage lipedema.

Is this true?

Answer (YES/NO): YES